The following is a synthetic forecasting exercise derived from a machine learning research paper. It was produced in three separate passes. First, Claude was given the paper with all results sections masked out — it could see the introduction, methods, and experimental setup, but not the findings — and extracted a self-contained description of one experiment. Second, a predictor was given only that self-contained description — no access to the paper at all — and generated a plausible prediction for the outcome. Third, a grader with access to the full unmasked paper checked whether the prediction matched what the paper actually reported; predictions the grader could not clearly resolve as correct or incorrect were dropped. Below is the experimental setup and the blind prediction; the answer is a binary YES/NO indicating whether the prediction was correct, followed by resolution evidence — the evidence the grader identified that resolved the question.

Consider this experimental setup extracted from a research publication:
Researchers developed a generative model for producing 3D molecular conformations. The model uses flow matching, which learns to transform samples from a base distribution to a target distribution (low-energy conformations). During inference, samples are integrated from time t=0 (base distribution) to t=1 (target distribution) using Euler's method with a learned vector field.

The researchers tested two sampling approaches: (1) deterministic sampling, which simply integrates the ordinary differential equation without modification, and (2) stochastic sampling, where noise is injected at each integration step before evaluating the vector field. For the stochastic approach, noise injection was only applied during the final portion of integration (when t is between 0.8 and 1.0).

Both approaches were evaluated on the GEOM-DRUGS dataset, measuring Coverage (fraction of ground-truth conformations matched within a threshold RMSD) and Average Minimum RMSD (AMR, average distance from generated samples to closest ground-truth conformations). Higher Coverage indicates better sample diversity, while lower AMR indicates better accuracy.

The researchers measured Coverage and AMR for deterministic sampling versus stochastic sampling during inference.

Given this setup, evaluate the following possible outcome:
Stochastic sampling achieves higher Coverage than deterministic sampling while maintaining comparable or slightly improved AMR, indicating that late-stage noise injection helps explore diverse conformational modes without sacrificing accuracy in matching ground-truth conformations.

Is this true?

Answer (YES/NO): YES